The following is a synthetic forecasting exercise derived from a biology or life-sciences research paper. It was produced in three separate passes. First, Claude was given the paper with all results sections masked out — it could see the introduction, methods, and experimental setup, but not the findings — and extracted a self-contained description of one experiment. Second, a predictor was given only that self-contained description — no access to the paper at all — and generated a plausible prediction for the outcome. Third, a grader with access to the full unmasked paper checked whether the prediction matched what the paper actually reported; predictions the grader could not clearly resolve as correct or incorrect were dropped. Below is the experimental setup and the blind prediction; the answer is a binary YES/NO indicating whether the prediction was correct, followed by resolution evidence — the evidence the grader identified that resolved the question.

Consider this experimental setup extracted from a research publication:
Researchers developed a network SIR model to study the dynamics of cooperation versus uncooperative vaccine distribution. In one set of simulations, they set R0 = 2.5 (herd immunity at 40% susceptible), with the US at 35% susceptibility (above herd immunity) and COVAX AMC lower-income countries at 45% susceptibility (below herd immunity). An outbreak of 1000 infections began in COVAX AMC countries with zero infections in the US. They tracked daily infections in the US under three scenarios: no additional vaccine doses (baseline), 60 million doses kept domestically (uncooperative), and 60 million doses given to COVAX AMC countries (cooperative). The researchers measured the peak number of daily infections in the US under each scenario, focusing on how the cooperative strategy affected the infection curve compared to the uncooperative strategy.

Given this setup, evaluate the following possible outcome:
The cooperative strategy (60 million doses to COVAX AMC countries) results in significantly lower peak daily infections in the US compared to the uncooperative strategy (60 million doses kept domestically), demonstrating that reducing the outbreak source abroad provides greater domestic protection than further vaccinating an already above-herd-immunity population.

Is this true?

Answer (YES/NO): YES